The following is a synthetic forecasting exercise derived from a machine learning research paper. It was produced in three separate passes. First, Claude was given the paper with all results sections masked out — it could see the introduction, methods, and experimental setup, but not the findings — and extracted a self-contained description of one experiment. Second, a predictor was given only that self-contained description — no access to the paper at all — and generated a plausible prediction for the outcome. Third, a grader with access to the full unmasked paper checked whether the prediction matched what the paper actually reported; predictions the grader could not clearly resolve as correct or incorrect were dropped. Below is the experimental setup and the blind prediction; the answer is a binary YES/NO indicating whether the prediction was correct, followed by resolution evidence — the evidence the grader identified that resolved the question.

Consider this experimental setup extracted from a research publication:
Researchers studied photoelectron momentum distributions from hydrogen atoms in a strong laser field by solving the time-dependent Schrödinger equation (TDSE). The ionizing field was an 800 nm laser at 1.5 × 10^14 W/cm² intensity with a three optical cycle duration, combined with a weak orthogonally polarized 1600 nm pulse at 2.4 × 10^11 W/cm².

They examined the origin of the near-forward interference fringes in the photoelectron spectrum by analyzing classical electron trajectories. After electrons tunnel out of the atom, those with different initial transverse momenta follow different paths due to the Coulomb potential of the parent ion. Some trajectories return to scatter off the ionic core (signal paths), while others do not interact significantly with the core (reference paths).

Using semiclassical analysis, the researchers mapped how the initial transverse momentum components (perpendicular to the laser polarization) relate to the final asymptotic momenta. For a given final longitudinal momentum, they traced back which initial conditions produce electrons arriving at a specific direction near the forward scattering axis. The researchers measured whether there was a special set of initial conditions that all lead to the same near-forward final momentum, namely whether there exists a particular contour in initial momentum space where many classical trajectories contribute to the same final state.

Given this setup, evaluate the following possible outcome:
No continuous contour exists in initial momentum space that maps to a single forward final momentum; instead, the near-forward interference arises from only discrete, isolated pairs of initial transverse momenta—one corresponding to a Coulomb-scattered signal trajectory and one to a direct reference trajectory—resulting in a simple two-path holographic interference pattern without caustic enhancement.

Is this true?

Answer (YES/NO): NO